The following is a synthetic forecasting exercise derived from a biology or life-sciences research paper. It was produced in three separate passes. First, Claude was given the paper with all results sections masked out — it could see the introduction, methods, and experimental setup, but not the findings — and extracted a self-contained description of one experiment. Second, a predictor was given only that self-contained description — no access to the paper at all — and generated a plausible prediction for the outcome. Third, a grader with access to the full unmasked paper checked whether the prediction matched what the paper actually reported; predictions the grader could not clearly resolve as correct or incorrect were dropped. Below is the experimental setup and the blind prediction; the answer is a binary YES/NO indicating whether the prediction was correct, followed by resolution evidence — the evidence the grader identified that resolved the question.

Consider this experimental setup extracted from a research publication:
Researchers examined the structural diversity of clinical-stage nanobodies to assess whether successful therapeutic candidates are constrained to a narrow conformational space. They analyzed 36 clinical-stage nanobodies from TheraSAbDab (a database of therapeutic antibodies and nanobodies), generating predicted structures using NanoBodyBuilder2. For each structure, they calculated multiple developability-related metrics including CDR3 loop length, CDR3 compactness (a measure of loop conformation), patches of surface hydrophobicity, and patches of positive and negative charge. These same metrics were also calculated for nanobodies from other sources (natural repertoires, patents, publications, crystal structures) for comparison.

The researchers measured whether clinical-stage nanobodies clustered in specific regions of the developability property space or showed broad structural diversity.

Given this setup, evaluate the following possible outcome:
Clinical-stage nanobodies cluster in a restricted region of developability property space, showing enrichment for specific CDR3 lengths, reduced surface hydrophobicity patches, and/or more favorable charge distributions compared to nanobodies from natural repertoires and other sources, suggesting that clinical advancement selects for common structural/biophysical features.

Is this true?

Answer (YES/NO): NO